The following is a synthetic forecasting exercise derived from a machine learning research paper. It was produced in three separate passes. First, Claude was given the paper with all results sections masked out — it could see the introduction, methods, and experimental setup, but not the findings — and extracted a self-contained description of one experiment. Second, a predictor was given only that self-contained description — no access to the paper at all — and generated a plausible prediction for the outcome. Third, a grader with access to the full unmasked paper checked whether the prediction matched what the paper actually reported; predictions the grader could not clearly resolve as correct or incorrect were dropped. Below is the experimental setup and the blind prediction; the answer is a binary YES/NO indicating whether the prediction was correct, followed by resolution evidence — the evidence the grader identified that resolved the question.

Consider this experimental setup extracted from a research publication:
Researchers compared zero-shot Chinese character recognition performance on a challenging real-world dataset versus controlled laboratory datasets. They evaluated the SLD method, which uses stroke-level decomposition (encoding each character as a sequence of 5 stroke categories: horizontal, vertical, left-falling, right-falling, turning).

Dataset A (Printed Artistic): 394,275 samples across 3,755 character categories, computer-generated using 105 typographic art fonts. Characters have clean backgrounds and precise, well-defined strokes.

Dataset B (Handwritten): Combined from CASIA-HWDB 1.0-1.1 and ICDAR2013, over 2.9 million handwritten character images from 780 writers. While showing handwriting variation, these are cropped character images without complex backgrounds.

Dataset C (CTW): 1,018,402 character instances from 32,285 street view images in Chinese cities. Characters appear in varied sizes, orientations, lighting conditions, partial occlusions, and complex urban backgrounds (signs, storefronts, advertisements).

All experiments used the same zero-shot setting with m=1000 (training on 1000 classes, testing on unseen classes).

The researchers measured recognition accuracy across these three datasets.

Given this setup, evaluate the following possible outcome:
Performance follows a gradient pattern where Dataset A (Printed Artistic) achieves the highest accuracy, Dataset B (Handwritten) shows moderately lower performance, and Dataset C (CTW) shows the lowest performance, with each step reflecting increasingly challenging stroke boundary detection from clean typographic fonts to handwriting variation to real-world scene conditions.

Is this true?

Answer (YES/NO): YES